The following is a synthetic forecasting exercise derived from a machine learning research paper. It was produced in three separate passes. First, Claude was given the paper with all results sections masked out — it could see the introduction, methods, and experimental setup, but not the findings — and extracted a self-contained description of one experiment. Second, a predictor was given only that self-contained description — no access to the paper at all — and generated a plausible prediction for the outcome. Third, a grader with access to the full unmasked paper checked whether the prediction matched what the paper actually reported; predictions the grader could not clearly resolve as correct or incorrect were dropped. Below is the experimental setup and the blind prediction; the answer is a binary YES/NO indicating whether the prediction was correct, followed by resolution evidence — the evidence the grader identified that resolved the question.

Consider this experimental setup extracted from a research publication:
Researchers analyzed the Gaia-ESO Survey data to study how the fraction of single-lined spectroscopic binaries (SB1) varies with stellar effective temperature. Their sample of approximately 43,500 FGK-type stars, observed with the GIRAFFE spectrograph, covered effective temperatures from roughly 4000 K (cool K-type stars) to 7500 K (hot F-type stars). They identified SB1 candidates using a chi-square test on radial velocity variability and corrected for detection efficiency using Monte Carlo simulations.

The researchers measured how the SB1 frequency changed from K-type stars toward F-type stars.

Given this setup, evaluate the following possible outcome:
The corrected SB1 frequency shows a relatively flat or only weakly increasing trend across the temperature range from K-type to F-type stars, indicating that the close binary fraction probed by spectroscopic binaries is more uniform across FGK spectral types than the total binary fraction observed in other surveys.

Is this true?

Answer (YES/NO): YES